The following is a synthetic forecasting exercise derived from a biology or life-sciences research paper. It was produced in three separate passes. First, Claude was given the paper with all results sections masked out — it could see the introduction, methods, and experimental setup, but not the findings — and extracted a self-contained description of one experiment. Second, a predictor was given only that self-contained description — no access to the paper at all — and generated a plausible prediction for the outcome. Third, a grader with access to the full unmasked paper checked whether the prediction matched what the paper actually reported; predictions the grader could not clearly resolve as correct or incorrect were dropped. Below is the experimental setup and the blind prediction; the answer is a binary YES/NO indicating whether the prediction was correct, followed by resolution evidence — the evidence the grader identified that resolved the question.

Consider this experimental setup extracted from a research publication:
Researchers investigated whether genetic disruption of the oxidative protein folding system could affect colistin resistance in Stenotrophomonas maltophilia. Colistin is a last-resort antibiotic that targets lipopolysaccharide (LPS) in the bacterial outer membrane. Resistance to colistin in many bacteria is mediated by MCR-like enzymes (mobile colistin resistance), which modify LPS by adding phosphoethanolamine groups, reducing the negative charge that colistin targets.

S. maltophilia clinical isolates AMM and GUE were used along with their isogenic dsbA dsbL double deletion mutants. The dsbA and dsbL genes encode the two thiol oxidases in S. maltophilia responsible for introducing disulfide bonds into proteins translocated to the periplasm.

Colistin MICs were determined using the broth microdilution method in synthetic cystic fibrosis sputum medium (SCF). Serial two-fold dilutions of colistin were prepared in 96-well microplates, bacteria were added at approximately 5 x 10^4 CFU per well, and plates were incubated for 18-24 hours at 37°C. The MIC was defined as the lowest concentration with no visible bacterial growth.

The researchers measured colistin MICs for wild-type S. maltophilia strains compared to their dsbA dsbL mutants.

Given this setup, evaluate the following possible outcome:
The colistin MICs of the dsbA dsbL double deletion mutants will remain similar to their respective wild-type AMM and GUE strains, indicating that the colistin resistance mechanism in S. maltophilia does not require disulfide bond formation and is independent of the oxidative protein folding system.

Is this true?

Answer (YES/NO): NO